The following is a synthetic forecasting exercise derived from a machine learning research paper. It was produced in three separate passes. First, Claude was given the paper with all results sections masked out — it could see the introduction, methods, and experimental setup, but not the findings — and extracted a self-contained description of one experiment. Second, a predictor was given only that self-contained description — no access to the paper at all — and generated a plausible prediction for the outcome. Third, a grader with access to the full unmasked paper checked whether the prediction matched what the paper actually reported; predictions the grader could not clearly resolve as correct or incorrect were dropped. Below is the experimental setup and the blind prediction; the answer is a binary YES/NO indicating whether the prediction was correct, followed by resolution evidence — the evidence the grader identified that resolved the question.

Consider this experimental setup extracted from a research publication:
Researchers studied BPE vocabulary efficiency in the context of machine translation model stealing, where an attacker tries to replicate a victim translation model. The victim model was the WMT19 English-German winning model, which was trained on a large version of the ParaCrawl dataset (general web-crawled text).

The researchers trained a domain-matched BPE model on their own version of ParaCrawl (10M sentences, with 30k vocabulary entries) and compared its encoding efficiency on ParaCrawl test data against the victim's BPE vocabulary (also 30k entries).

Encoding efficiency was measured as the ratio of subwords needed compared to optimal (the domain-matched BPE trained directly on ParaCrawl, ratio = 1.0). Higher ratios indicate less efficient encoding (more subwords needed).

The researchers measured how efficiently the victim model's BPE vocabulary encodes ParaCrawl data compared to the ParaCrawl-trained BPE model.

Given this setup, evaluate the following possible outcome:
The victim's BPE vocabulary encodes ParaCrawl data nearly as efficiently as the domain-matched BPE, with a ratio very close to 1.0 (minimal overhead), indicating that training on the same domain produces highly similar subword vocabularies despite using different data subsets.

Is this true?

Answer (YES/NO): NO